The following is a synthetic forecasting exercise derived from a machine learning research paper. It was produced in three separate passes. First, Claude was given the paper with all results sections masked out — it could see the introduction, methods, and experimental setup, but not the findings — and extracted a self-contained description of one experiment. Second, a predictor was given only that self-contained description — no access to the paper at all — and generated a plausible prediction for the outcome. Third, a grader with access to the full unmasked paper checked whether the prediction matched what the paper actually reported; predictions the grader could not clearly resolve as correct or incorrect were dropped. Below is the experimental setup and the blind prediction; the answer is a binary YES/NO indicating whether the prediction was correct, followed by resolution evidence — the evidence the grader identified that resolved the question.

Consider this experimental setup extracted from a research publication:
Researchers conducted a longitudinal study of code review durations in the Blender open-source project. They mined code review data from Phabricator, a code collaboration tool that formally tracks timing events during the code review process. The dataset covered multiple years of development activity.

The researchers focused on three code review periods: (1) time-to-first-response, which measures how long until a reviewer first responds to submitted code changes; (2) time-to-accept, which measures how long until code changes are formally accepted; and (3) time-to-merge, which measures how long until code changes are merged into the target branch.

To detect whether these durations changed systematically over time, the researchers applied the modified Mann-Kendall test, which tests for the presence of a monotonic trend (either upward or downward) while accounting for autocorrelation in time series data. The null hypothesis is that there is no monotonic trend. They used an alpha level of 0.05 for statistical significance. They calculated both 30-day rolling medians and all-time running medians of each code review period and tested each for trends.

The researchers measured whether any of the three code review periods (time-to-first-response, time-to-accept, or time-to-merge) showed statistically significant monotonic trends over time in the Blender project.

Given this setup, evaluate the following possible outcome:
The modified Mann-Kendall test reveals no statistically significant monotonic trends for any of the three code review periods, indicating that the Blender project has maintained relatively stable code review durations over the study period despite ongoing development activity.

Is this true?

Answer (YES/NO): YES